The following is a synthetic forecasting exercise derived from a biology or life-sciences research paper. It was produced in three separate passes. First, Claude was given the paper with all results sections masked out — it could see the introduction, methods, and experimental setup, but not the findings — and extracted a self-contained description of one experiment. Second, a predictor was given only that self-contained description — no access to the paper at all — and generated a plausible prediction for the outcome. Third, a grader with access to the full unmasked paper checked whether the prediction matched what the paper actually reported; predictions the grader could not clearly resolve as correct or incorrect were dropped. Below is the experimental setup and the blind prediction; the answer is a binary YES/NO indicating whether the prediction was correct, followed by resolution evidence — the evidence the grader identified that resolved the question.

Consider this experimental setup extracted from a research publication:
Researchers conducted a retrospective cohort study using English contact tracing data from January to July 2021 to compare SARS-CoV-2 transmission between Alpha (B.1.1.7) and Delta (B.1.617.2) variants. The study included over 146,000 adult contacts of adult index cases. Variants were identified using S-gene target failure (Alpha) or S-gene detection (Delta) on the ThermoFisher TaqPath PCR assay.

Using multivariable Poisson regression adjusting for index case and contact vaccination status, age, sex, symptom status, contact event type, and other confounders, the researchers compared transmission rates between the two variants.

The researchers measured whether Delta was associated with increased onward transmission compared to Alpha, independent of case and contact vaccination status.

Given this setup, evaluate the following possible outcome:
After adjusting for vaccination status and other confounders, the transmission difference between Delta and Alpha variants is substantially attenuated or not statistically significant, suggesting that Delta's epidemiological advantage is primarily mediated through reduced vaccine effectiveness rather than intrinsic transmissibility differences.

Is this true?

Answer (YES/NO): NO